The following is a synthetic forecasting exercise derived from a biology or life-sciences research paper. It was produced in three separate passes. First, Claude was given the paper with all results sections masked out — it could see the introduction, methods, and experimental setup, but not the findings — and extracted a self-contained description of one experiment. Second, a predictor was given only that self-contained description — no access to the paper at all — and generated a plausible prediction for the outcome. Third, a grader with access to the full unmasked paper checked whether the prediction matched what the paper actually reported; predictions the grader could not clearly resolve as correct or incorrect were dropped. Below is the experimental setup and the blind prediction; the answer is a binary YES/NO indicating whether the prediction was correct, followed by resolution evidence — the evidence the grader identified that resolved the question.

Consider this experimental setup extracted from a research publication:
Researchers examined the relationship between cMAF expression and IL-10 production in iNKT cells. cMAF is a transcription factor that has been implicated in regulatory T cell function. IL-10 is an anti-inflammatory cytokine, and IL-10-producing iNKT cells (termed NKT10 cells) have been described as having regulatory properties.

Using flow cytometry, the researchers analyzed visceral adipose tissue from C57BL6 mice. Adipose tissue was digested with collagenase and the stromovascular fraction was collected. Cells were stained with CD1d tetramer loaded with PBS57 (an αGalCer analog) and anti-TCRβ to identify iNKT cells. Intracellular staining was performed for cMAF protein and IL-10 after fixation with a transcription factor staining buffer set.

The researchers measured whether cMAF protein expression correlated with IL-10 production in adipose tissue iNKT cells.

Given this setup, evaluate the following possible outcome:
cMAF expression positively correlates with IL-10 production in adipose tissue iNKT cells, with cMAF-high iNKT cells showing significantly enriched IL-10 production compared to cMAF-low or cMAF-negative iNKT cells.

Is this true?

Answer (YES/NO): YES